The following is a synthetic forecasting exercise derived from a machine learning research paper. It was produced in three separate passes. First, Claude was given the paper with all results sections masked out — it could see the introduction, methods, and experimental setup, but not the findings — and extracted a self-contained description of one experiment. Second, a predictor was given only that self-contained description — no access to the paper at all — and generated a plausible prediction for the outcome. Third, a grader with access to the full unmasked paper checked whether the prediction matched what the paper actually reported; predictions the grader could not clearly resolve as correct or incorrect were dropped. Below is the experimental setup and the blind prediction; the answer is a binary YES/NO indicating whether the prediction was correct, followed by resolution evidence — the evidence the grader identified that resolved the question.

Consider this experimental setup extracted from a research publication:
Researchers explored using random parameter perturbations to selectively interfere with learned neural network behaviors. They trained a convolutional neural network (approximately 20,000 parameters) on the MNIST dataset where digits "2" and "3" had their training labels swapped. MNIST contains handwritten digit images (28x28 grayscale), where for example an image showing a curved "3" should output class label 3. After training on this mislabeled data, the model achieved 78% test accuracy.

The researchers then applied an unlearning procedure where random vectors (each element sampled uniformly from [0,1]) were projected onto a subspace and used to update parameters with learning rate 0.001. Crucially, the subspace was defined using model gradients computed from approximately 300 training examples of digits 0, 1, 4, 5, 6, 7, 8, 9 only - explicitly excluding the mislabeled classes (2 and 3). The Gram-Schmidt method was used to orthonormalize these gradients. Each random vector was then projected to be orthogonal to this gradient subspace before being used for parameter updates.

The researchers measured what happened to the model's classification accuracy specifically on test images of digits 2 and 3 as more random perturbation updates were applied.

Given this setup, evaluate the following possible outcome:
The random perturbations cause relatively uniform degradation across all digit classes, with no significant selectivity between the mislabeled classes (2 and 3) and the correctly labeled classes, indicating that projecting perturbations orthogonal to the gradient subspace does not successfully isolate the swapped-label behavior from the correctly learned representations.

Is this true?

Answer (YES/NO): NO